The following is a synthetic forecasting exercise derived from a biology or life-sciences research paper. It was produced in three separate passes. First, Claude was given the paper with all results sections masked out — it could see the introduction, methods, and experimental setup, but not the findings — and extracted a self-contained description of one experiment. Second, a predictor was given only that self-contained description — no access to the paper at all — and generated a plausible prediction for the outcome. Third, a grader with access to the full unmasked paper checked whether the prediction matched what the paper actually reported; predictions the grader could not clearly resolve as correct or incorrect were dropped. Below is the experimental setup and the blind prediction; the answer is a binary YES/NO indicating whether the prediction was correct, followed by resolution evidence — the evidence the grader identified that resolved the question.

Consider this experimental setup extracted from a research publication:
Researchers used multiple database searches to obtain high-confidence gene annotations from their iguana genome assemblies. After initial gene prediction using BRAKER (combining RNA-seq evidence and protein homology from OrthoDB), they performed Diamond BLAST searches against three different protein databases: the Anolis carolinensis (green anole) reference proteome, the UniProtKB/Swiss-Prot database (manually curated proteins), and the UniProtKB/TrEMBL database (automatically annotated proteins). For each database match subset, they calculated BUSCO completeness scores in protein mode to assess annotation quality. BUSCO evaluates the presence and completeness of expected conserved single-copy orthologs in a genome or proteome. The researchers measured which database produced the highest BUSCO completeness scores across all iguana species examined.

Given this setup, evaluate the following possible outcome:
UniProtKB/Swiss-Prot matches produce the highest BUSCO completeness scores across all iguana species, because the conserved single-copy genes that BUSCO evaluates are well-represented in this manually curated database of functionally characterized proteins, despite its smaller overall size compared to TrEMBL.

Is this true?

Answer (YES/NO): NO